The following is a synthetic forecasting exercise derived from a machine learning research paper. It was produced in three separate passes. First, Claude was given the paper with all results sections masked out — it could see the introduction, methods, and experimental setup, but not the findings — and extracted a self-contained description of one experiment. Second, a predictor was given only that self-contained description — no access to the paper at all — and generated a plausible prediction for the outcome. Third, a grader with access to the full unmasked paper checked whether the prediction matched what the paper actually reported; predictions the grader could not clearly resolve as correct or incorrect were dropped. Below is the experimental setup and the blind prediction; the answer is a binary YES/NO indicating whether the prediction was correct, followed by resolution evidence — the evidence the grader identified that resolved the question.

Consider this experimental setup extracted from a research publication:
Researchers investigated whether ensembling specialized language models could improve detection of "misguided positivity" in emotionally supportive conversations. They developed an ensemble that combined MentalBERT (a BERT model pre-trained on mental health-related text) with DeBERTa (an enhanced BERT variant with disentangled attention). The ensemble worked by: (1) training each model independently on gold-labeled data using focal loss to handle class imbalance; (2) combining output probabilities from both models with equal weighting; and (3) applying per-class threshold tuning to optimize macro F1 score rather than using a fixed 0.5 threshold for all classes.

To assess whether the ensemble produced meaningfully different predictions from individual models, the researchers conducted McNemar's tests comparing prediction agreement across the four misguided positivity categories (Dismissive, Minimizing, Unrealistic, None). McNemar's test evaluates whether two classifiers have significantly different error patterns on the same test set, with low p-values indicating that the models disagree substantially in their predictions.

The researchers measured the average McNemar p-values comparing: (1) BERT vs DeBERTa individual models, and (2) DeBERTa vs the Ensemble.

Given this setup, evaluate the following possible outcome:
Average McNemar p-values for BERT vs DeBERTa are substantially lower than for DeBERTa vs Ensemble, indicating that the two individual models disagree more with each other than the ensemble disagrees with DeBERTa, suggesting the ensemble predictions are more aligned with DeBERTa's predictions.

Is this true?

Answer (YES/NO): NO